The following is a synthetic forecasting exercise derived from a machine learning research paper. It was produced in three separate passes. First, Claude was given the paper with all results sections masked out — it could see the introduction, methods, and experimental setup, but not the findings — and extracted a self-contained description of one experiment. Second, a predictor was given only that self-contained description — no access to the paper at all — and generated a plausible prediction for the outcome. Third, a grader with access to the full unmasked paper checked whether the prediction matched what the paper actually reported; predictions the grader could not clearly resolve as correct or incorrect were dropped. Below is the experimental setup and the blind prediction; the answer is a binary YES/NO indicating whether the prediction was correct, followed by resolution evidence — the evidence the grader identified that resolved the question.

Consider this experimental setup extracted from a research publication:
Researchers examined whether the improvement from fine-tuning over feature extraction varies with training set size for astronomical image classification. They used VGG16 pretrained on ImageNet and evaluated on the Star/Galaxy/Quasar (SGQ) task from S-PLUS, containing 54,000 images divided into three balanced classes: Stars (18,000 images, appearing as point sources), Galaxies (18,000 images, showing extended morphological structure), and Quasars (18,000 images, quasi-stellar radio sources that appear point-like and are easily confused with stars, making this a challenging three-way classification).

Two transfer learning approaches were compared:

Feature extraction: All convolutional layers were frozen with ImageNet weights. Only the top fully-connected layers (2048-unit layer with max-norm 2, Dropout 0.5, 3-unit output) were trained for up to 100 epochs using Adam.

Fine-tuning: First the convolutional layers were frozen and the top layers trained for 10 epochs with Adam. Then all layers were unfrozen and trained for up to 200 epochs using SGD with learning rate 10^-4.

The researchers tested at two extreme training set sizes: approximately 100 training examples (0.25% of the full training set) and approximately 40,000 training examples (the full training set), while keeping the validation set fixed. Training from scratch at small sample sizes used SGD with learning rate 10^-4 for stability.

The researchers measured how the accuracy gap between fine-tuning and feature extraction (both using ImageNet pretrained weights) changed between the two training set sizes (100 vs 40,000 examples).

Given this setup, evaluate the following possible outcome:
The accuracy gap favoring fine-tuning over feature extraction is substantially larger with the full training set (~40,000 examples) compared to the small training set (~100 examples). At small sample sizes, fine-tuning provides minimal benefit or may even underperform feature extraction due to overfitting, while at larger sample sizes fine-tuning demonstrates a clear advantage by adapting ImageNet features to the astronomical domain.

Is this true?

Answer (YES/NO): NO